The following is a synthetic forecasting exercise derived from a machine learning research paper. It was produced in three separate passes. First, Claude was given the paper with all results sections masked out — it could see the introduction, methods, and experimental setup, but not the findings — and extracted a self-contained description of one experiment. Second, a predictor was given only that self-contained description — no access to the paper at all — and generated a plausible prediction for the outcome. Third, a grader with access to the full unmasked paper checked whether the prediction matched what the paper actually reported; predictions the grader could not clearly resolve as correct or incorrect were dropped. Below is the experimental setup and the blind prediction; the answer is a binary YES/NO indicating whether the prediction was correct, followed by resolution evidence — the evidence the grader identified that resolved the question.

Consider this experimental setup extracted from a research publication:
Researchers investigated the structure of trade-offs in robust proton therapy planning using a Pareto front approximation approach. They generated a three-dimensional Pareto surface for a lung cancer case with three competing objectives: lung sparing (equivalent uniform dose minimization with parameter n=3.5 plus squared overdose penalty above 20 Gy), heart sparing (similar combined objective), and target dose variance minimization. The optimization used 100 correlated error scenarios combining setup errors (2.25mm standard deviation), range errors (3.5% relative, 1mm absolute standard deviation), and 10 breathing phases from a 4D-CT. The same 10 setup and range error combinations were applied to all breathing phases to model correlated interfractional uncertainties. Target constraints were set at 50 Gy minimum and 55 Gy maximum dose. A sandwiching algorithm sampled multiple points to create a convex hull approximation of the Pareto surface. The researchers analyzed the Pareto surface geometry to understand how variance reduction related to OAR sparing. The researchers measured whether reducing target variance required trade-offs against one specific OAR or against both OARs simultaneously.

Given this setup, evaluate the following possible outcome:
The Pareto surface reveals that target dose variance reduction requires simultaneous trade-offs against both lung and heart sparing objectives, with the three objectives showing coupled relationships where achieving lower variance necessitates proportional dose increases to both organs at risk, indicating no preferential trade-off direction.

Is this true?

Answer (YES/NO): NO